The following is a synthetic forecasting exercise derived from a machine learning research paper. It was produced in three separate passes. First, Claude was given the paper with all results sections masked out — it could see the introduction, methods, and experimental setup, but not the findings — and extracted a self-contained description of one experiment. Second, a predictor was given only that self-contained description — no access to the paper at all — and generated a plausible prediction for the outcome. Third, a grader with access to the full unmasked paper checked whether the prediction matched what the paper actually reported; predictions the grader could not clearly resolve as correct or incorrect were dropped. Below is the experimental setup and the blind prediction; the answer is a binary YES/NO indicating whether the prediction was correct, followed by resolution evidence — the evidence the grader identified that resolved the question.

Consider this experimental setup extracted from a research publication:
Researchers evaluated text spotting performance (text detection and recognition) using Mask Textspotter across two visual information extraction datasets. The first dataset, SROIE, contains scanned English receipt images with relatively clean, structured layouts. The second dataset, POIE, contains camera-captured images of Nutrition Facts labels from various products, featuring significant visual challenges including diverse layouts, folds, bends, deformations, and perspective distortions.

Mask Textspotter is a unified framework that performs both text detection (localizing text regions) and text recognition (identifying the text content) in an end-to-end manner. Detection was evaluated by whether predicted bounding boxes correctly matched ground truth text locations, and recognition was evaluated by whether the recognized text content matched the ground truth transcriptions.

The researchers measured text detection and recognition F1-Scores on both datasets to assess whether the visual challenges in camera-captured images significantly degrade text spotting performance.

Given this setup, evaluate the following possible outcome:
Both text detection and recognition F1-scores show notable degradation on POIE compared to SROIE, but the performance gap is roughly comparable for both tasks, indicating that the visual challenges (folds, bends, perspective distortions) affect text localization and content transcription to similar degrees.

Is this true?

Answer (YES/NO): NO